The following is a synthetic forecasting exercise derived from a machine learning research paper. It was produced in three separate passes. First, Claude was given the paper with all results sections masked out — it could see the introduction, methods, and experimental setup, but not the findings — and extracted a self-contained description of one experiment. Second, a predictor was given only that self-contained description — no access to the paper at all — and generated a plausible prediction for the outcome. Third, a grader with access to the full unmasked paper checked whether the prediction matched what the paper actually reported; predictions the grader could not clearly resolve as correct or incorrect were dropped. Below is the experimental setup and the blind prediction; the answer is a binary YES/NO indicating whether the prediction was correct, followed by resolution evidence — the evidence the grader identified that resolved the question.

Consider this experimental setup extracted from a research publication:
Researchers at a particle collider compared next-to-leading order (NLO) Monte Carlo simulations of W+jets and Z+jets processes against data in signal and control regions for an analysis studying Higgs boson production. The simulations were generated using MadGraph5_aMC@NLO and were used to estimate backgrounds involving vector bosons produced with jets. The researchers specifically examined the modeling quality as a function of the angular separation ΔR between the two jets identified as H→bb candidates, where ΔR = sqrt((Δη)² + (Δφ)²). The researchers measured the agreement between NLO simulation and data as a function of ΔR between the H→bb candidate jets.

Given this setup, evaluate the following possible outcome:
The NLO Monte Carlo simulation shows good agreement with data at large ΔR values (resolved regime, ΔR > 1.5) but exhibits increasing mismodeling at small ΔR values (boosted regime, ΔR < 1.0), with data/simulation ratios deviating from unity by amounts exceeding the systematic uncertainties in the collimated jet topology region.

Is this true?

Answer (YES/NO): NO